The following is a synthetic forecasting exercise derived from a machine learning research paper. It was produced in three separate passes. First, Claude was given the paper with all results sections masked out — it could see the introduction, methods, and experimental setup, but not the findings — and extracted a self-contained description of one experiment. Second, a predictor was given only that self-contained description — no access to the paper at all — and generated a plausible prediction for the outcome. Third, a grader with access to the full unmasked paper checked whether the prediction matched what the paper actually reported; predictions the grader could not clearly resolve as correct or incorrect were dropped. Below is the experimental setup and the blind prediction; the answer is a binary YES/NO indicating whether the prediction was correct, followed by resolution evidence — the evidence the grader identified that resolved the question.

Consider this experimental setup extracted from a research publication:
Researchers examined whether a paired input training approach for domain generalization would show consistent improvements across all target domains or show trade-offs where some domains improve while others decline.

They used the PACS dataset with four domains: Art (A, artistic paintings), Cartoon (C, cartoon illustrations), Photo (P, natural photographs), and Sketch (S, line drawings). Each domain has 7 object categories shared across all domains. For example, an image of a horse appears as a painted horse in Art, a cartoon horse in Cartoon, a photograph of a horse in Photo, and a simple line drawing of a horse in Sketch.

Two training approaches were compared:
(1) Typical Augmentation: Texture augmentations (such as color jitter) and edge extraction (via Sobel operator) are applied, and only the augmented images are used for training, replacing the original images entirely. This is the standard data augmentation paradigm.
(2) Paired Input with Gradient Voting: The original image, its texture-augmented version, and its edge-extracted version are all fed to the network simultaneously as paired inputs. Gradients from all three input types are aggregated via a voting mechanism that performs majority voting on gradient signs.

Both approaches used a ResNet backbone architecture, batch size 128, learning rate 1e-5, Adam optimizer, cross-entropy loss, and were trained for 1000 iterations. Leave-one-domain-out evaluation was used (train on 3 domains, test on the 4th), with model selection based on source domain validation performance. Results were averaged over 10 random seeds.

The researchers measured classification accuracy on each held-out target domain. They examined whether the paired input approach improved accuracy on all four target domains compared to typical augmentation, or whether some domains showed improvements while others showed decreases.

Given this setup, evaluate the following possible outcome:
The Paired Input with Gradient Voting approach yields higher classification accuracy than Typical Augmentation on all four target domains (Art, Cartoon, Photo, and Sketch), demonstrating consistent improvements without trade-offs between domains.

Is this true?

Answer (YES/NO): NO